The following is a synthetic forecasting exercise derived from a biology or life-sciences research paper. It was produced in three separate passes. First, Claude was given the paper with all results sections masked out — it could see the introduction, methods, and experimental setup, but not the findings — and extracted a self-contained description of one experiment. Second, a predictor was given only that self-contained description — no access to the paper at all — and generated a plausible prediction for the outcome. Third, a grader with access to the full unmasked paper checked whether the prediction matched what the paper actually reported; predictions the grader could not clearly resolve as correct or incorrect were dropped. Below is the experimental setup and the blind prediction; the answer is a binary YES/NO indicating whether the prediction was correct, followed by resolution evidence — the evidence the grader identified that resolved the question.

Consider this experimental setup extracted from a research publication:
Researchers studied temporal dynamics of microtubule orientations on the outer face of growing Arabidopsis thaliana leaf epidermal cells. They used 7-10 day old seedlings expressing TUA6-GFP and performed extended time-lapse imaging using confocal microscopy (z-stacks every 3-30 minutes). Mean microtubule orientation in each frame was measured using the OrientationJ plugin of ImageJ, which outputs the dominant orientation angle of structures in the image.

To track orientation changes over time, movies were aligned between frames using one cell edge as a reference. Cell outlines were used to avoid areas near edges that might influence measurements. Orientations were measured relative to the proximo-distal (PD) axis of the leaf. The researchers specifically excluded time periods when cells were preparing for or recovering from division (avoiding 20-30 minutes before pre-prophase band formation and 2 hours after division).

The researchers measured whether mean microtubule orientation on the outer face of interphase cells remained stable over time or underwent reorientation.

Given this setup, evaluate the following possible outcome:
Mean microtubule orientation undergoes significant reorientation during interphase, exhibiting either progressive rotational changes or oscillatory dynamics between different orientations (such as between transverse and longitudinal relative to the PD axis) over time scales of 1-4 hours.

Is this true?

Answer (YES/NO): YES